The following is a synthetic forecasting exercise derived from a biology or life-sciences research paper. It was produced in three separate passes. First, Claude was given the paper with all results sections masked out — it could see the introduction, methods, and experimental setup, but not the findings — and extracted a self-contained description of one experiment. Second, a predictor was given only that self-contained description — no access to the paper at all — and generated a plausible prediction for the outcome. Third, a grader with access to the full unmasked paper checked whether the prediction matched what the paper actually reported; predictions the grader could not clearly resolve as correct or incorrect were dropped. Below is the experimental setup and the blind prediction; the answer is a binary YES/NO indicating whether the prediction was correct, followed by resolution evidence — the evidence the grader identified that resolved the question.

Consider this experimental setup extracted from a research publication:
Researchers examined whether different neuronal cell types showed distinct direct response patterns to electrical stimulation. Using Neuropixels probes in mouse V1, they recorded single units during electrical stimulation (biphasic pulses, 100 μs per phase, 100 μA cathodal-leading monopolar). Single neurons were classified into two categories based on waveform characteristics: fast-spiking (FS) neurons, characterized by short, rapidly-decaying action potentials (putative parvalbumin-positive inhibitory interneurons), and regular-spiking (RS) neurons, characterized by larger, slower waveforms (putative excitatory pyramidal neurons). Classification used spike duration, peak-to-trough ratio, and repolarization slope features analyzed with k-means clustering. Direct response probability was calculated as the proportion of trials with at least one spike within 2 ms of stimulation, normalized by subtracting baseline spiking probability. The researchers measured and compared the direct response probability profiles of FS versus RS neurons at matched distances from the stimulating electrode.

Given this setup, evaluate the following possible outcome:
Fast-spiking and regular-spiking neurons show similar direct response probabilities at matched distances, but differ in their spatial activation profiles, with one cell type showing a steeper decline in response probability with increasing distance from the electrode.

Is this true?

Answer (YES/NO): NO